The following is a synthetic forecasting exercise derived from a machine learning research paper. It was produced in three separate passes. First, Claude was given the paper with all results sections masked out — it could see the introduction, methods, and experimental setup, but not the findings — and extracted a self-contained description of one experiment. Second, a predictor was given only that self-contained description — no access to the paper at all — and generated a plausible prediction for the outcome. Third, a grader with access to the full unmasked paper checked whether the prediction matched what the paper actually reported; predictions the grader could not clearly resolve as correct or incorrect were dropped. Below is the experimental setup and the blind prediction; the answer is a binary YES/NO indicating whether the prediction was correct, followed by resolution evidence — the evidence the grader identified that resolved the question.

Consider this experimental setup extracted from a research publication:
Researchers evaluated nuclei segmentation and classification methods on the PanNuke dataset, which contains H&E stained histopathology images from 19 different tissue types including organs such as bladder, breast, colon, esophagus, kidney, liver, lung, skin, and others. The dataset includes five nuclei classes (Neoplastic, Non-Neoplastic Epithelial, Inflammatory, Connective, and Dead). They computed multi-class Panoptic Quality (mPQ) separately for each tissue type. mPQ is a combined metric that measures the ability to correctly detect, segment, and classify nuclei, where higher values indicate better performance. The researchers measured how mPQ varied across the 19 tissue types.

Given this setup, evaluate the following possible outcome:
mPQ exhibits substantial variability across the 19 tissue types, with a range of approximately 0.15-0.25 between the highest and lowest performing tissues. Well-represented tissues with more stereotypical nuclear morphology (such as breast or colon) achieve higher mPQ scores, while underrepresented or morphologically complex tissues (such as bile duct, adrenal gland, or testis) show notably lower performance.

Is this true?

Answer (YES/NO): NO